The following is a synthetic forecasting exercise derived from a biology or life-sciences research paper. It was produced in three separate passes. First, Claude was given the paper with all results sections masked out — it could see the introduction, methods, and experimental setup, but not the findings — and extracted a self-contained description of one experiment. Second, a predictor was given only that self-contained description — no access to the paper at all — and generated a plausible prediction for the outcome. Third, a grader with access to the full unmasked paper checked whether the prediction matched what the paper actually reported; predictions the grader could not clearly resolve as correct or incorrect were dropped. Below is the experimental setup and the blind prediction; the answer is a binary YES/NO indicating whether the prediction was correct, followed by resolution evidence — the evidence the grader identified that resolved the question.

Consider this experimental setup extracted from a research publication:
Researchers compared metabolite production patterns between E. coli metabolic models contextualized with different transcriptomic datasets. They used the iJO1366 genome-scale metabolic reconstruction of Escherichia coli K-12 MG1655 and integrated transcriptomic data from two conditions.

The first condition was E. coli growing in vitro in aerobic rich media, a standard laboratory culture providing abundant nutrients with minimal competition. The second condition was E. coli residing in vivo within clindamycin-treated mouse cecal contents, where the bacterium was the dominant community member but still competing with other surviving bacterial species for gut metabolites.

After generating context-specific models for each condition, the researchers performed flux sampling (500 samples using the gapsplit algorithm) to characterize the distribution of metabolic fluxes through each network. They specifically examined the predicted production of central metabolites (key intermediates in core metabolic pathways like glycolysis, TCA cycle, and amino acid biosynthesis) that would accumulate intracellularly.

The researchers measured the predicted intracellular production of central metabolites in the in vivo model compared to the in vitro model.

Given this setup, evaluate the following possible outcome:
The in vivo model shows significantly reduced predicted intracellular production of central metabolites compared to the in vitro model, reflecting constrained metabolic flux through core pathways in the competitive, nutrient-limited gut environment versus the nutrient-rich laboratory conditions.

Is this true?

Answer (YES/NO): NO